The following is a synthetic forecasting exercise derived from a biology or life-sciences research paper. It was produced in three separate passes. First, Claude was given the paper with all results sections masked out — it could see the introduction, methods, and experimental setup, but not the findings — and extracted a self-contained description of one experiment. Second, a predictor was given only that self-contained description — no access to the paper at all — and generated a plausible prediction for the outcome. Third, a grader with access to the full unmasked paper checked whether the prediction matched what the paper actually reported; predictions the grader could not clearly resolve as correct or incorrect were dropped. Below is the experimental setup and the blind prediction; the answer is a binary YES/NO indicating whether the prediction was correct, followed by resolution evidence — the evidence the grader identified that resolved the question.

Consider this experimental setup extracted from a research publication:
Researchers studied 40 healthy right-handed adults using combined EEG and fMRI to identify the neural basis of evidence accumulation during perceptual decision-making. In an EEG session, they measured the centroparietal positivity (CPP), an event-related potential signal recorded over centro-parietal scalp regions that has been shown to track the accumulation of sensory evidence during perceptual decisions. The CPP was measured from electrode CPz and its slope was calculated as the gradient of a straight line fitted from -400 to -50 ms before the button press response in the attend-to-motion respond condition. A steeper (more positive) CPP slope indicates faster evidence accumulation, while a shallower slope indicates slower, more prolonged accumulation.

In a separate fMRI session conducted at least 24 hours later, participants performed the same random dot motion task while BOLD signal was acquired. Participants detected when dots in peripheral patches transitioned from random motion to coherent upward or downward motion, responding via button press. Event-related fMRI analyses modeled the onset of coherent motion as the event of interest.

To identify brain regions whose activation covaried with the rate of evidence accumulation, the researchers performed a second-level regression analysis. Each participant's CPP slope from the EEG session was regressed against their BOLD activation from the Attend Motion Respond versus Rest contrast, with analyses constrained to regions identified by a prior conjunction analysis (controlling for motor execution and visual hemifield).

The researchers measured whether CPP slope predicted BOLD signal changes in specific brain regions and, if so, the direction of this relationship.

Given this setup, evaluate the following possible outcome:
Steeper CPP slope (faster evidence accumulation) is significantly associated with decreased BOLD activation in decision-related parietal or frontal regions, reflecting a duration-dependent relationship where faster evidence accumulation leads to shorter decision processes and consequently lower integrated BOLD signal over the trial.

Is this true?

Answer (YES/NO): YES